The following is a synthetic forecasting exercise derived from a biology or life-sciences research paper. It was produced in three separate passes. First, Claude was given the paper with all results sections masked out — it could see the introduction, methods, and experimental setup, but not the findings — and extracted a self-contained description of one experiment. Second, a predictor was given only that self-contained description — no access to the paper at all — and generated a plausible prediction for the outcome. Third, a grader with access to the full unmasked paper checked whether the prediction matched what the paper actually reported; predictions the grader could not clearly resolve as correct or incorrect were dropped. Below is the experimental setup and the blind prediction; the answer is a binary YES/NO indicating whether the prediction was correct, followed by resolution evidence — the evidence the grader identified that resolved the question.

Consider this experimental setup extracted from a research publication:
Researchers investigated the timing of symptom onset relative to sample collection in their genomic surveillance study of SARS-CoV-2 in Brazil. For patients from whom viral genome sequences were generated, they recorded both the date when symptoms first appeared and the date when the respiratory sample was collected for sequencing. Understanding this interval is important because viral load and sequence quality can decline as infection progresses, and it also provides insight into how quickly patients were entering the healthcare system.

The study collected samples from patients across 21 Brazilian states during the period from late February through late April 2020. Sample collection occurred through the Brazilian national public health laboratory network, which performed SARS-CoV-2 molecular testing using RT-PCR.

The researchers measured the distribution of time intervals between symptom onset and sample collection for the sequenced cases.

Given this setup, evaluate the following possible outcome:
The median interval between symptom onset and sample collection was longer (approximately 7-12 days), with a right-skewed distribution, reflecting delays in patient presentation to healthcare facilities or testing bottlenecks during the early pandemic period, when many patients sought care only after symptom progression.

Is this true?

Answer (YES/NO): NO